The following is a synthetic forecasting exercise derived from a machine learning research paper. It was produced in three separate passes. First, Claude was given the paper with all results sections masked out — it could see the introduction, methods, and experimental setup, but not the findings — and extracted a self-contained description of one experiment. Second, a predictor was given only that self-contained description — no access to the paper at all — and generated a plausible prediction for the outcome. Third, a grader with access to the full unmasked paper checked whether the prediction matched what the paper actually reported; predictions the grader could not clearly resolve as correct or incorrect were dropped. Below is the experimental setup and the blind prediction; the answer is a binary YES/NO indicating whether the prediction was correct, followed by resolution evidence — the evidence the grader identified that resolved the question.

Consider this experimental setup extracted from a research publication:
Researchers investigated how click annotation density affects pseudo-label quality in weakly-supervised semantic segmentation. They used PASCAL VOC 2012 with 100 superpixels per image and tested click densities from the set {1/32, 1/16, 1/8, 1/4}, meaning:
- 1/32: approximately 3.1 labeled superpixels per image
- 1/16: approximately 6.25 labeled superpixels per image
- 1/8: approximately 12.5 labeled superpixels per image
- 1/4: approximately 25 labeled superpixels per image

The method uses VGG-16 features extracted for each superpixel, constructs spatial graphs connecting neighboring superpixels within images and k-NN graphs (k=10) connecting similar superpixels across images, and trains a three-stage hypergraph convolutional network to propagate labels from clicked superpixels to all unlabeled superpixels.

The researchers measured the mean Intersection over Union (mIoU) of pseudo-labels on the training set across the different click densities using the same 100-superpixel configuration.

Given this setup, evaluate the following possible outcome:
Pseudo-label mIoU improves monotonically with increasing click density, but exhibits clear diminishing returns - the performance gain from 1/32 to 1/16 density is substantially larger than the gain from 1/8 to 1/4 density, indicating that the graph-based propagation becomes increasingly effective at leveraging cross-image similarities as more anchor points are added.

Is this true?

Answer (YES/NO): NO